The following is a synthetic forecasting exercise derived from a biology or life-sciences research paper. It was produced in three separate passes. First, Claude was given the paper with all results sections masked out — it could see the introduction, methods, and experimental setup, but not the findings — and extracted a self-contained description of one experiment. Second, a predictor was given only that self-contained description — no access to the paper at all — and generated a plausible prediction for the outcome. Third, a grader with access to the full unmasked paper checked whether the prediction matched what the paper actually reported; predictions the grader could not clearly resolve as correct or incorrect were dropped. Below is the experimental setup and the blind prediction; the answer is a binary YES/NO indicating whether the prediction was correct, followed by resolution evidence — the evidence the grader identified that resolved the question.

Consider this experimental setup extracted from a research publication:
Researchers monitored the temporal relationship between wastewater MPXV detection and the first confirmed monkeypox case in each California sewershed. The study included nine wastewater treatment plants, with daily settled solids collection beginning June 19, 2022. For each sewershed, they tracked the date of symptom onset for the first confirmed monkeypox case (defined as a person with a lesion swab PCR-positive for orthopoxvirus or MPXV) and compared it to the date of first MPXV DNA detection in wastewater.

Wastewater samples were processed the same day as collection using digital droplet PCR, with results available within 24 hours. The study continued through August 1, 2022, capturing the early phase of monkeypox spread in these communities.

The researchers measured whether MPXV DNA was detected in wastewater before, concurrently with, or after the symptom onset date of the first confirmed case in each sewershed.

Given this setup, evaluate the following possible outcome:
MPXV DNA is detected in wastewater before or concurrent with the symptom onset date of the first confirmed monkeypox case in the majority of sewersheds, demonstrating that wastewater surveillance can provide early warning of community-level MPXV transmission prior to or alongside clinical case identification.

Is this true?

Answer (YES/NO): YES